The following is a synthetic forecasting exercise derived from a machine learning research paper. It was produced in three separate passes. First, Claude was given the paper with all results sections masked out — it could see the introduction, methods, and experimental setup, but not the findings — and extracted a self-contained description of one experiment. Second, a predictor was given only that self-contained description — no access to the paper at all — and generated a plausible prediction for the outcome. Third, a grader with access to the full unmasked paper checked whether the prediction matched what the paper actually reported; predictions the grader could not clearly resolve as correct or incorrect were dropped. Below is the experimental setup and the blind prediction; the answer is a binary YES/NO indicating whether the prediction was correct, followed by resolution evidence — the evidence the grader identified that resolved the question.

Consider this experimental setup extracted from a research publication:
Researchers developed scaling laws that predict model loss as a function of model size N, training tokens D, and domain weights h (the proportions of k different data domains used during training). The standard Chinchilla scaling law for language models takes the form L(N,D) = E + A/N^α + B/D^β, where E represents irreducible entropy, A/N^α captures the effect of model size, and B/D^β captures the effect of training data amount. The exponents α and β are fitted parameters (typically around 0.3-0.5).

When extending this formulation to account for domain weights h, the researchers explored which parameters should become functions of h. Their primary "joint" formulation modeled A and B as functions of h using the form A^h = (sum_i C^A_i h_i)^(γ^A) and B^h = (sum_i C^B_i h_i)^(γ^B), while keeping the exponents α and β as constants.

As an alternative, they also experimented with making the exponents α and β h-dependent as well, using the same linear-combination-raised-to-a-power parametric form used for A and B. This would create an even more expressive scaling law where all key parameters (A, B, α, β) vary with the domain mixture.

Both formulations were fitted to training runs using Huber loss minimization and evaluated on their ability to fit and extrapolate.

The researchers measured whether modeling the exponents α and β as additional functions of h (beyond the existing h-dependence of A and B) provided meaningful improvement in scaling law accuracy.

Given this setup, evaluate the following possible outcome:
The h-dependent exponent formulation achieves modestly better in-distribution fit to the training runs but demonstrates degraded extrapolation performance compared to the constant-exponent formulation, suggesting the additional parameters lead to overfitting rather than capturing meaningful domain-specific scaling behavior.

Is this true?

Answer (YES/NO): NO